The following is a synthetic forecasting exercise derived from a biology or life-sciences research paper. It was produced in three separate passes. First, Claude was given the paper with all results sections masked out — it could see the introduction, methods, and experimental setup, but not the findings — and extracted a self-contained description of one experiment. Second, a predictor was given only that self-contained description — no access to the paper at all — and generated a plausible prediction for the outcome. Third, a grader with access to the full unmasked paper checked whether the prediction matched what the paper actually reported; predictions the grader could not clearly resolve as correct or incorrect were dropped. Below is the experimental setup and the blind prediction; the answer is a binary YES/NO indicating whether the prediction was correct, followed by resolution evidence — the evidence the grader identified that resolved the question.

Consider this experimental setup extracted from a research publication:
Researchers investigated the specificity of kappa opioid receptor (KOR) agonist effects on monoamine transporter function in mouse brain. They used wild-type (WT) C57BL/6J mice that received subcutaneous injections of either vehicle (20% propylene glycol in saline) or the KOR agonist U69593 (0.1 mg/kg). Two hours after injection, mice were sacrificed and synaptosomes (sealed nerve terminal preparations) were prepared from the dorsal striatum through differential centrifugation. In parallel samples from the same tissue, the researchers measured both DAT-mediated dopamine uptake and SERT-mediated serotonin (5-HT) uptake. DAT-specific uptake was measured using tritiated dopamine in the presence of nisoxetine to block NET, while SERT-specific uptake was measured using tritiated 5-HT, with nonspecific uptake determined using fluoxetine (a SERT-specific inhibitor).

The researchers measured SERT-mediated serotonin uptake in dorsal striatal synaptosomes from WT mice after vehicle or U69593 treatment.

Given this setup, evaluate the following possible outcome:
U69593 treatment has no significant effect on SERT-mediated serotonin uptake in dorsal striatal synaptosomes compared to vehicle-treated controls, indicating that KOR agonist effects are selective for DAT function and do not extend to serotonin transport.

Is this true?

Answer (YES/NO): NO